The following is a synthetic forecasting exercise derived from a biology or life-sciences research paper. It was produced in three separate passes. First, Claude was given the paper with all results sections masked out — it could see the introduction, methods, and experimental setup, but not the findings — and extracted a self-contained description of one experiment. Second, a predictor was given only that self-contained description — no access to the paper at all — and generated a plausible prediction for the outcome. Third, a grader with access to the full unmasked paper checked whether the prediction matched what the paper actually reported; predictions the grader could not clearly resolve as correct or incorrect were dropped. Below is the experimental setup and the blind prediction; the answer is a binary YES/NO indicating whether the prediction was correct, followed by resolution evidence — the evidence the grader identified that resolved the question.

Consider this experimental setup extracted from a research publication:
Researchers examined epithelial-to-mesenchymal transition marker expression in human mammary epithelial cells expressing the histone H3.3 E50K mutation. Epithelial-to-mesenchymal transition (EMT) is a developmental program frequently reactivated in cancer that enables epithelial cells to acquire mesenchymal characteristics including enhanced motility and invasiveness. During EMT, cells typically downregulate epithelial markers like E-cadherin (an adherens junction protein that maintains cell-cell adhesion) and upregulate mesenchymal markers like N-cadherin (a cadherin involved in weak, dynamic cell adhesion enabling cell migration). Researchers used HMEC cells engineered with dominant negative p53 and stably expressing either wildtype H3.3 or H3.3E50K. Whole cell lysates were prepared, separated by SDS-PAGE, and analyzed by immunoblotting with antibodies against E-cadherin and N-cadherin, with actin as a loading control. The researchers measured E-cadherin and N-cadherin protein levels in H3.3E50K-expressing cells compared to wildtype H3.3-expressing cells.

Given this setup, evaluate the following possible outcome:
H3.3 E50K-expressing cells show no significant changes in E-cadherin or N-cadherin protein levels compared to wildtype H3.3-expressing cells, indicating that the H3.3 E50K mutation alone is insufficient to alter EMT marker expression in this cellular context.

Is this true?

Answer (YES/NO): NO